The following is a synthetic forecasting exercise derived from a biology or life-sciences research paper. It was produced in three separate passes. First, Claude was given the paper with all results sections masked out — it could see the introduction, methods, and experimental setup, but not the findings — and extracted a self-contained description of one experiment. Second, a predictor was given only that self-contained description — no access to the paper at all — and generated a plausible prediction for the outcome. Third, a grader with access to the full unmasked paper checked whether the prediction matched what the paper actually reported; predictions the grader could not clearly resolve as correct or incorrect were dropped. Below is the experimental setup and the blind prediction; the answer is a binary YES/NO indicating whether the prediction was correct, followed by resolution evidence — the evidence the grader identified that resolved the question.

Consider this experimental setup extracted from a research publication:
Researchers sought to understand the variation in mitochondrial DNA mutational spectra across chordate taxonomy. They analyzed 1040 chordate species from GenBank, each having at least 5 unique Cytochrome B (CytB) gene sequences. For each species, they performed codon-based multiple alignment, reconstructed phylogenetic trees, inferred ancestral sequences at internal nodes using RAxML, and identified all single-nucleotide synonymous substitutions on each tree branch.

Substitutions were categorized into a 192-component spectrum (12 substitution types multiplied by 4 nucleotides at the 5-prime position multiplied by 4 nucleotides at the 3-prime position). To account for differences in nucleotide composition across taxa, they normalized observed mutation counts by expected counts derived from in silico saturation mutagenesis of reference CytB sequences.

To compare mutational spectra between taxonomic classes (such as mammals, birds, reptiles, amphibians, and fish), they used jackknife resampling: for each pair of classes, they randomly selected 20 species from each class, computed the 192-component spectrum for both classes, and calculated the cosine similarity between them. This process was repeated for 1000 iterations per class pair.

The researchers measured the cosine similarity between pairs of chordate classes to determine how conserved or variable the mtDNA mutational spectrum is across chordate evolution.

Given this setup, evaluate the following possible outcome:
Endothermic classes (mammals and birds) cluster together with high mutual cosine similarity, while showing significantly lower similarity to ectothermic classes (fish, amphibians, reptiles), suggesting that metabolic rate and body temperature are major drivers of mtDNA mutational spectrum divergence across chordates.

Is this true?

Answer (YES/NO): NO